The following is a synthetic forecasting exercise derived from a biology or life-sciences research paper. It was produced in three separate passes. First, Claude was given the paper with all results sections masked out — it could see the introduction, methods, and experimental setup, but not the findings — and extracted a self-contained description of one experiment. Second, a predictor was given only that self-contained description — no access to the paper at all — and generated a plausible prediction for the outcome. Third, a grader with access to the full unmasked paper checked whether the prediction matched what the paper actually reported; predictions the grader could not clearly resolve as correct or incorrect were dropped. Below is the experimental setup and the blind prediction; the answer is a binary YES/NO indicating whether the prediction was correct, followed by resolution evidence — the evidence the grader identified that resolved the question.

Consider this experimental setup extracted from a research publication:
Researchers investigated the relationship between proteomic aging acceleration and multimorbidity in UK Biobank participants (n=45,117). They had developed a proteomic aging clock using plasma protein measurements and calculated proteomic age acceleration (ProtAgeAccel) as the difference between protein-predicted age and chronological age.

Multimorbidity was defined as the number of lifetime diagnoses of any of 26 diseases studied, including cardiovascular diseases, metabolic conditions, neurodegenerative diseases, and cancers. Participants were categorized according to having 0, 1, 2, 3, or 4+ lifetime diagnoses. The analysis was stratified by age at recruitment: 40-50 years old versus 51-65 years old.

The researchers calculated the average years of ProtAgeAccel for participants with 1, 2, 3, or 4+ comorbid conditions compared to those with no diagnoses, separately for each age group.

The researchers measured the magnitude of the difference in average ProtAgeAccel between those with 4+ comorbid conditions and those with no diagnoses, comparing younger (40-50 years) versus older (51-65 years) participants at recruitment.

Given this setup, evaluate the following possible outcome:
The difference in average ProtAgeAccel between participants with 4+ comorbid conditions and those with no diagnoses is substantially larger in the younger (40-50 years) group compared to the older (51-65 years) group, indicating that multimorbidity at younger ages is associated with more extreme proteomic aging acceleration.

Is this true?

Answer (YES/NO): YES